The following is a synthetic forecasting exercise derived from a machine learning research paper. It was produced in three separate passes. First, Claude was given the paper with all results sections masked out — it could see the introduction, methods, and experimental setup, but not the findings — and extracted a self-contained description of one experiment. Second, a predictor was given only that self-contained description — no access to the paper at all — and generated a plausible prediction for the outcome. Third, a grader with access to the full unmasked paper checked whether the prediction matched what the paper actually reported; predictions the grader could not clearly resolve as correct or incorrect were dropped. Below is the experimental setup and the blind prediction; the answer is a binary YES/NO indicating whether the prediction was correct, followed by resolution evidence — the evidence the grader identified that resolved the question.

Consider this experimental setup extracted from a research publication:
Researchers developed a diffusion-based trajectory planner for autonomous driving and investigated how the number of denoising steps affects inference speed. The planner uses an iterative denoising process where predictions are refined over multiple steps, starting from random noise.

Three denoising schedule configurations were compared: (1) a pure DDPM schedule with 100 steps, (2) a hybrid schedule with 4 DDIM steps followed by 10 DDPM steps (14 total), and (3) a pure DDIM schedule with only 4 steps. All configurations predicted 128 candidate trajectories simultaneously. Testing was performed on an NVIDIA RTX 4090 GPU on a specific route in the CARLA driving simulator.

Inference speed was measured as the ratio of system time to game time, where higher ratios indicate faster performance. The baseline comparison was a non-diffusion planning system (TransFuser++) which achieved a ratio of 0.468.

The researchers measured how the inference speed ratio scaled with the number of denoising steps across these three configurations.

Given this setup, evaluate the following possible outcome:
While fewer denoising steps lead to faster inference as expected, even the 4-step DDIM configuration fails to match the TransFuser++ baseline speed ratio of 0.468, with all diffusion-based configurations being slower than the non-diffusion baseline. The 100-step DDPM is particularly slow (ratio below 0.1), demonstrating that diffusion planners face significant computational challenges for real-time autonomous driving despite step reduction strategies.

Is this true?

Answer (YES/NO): NO